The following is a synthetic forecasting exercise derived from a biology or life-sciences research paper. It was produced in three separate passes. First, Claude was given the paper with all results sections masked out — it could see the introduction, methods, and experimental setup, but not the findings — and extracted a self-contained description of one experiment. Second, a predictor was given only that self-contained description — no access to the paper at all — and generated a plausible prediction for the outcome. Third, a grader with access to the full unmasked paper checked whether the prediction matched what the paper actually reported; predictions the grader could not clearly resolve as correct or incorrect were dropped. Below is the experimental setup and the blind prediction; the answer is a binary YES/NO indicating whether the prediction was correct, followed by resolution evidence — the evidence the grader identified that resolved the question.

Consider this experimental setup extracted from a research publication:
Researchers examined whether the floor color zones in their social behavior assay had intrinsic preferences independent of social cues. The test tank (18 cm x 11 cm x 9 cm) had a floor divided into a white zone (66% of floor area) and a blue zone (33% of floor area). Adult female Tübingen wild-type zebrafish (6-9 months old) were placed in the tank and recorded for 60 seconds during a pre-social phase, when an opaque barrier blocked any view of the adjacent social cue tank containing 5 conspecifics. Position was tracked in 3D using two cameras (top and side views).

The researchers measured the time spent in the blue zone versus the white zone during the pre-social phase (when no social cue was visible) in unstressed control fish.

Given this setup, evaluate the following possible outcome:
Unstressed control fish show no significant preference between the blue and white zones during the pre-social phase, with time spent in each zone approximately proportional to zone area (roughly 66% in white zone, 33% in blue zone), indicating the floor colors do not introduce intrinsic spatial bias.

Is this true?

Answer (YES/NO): NO